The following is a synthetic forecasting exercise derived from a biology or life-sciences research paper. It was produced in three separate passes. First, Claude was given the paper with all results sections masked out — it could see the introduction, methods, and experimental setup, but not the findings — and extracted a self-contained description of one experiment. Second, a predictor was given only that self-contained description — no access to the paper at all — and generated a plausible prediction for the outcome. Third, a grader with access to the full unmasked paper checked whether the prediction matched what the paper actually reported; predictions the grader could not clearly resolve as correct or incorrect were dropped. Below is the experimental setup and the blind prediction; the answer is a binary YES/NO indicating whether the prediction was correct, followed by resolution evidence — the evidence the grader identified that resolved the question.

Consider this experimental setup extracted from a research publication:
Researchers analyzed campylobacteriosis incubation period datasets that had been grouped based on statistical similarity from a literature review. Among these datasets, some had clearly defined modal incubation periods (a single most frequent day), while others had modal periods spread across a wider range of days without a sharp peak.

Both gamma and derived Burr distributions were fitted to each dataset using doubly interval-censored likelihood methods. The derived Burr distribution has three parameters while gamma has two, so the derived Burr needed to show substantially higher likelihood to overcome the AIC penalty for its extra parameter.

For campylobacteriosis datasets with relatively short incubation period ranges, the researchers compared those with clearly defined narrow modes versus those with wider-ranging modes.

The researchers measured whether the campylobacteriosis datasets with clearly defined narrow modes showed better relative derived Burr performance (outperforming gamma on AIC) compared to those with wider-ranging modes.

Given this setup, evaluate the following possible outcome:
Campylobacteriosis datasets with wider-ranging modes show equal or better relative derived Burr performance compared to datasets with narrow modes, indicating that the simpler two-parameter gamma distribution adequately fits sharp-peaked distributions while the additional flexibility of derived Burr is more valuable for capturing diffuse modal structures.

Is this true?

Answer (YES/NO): NO